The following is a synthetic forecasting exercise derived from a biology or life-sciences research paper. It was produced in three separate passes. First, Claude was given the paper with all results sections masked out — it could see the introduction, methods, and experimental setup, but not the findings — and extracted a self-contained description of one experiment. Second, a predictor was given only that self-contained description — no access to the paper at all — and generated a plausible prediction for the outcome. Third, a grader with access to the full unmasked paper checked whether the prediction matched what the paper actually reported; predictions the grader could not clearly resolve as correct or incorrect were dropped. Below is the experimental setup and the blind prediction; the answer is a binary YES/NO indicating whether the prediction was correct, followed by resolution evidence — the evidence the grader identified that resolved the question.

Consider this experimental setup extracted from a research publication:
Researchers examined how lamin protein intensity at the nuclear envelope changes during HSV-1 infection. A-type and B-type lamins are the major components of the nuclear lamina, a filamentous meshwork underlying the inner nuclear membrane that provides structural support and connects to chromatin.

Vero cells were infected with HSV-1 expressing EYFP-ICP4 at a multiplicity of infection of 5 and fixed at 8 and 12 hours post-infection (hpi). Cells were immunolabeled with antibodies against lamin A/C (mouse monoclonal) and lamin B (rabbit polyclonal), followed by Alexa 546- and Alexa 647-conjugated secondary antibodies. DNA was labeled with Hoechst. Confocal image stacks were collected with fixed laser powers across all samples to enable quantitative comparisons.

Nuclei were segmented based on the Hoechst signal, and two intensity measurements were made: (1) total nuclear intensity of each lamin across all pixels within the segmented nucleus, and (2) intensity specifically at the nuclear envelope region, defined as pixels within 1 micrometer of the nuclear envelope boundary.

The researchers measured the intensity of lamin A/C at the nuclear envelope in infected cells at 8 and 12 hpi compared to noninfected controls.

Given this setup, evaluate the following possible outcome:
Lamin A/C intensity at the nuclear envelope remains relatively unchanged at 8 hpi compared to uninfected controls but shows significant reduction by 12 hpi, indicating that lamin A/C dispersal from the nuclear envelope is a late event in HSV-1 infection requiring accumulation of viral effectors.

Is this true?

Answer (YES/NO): NO